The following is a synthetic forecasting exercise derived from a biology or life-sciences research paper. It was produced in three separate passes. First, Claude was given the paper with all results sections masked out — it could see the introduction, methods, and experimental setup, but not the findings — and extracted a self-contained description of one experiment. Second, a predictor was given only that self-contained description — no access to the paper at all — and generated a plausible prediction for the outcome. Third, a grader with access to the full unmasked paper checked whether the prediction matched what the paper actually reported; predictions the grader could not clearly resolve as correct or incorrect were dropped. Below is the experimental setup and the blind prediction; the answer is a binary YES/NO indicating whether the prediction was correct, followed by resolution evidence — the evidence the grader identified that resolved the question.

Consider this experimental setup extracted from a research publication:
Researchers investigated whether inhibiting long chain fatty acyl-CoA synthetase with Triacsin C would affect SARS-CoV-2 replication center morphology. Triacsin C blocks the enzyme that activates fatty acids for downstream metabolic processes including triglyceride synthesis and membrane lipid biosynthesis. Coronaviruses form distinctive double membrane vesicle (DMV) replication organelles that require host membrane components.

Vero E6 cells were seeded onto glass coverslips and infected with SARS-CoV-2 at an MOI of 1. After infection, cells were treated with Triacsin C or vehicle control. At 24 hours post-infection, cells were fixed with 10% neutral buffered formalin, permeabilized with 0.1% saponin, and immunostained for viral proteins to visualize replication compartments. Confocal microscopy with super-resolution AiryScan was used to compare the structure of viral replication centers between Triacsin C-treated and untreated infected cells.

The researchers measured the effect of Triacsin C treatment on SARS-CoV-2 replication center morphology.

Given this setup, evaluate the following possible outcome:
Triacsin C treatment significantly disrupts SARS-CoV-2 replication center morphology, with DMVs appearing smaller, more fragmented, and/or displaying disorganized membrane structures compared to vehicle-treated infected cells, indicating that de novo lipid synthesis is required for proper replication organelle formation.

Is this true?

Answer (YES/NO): YES